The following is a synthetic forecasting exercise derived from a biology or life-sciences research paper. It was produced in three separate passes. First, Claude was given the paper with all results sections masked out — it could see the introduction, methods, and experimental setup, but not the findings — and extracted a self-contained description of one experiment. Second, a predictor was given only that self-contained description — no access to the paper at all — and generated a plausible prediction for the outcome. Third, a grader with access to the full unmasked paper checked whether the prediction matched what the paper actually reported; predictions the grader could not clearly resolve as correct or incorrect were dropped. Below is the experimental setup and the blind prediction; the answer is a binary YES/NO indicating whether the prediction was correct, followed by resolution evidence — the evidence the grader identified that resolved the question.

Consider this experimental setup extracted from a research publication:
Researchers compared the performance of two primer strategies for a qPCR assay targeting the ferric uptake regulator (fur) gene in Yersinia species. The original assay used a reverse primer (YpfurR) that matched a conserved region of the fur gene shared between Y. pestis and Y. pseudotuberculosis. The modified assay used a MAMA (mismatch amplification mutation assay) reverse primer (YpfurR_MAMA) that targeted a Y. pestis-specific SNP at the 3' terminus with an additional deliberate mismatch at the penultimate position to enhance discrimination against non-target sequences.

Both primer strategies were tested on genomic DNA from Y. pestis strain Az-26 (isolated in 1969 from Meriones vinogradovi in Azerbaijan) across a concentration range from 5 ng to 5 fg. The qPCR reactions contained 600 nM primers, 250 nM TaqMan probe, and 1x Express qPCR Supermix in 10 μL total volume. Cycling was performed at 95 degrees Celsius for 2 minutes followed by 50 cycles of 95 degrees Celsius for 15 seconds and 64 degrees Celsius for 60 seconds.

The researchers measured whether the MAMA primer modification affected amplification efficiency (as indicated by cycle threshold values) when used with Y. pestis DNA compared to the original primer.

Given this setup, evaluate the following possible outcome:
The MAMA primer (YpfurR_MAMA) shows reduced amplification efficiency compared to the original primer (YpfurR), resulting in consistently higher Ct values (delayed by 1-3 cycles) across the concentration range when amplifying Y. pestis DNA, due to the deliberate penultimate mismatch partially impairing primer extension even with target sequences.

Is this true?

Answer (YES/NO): YES